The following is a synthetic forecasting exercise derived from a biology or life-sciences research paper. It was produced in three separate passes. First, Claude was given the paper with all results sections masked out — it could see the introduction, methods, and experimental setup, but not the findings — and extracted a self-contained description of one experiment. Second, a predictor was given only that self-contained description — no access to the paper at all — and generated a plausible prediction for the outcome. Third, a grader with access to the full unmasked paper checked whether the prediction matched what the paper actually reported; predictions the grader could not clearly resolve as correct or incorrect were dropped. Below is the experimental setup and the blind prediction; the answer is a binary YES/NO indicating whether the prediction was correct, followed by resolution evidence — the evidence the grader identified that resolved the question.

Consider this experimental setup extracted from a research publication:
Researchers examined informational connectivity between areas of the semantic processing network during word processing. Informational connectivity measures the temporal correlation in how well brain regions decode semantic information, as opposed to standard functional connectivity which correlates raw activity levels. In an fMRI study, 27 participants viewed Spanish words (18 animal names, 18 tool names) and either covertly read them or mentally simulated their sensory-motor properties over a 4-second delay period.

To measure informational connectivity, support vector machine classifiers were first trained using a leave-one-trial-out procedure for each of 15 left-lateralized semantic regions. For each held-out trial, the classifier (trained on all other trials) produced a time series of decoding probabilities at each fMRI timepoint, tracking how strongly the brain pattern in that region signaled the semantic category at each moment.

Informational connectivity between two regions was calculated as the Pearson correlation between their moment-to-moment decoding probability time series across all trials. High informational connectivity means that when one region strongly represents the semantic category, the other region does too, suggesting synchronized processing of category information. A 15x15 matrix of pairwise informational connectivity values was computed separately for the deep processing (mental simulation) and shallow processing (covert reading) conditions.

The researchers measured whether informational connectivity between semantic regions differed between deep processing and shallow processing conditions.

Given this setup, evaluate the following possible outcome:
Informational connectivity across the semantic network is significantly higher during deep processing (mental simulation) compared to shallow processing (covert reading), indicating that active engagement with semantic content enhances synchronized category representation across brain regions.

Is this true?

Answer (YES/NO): YES